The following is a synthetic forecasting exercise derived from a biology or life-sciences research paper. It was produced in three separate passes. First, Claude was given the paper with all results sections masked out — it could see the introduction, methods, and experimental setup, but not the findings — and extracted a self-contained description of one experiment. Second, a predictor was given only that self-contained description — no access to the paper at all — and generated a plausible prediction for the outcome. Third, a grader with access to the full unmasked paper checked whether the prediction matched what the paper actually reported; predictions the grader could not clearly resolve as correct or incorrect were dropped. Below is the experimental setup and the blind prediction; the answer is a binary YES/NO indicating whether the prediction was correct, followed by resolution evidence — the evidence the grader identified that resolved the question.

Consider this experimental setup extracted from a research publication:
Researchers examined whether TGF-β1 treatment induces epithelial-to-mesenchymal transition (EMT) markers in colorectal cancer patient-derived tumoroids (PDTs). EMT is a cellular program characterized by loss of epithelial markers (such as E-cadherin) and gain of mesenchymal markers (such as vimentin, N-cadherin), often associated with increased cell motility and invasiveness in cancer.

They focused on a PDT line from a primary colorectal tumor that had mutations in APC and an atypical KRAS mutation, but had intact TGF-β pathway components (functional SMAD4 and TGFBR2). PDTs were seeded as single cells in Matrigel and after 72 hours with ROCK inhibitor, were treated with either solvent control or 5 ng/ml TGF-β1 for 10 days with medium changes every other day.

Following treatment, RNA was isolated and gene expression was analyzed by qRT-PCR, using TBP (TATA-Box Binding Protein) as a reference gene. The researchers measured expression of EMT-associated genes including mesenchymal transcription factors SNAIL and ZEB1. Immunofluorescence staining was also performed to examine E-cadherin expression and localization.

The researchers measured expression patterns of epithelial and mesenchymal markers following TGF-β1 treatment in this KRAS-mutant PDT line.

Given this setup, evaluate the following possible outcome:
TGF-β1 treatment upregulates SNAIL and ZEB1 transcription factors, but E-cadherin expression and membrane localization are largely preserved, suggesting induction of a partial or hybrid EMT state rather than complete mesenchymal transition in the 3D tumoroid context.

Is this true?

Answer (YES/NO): NO